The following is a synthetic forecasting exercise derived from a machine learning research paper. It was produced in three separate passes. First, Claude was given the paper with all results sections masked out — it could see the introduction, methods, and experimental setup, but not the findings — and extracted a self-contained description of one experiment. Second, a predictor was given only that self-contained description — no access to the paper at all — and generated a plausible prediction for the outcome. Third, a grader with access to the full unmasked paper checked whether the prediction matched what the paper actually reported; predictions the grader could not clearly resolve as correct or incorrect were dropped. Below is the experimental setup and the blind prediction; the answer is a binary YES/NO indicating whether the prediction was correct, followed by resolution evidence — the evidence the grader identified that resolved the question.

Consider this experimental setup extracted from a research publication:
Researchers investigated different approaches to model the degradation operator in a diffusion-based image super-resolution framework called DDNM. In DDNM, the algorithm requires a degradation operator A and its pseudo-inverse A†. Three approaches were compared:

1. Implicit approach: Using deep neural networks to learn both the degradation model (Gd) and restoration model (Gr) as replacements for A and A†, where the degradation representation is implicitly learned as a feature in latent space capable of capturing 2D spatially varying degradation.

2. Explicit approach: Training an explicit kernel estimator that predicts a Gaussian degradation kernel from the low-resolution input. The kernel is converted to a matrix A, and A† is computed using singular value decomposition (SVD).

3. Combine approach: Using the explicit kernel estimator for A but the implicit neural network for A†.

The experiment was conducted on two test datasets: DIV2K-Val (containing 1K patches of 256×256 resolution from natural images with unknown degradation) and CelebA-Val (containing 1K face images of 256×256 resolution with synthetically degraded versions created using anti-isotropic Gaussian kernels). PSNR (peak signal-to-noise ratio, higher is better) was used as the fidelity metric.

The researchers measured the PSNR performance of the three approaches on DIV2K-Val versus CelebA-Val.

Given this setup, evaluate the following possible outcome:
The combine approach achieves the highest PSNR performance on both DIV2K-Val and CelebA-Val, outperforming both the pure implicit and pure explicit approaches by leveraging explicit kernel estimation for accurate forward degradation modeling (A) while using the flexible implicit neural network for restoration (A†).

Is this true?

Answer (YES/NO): NO